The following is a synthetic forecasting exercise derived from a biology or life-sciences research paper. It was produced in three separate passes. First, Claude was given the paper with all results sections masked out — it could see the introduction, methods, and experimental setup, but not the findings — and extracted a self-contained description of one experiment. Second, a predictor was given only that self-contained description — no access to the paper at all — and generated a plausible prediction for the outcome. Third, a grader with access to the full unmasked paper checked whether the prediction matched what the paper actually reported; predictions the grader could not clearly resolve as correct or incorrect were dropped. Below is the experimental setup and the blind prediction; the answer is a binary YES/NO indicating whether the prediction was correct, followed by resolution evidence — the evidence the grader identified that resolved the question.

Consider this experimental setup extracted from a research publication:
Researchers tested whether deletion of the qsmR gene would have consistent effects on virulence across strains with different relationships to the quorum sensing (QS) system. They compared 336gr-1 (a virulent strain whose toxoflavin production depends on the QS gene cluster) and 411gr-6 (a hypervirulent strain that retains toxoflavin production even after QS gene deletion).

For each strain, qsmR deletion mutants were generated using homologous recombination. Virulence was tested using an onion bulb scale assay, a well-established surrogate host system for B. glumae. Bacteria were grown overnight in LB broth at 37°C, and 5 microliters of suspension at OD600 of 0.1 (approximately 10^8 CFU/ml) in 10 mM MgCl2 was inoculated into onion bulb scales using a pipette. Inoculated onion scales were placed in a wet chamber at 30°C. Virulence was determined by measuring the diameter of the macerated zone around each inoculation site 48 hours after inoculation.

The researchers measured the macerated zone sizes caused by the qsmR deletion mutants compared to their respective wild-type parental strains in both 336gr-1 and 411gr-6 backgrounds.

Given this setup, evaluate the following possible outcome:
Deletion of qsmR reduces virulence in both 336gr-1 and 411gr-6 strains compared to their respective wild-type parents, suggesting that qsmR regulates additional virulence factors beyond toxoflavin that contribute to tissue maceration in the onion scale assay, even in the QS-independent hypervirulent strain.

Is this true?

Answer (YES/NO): YES